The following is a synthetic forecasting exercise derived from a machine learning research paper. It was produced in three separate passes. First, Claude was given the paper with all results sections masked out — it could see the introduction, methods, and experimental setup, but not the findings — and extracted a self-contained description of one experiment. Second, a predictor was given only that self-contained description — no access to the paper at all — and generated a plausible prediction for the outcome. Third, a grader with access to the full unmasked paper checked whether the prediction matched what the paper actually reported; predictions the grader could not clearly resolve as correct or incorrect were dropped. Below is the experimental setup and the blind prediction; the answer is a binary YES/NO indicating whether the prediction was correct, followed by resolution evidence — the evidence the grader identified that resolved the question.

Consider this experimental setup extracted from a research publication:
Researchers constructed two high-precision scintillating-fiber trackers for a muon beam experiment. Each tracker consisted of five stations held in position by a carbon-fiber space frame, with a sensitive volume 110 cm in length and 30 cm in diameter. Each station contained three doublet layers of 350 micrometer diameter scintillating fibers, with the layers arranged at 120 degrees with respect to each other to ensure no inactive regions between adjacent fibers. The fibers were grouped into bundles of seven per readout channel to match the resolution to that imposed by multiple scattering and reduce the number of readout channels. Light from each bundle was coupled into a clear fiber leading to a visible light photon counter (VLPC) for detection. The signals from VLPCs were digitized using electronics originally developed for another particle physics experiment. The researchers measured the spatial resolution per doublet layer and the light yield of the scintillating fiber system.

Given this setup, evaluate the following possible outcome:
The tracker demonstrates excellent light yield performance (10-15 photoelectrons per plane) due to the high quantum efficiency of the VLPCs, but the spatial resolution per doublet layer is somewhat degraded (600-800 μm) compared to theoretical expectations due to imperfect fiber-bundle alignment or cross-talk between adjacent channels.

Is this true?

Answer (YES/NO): NO